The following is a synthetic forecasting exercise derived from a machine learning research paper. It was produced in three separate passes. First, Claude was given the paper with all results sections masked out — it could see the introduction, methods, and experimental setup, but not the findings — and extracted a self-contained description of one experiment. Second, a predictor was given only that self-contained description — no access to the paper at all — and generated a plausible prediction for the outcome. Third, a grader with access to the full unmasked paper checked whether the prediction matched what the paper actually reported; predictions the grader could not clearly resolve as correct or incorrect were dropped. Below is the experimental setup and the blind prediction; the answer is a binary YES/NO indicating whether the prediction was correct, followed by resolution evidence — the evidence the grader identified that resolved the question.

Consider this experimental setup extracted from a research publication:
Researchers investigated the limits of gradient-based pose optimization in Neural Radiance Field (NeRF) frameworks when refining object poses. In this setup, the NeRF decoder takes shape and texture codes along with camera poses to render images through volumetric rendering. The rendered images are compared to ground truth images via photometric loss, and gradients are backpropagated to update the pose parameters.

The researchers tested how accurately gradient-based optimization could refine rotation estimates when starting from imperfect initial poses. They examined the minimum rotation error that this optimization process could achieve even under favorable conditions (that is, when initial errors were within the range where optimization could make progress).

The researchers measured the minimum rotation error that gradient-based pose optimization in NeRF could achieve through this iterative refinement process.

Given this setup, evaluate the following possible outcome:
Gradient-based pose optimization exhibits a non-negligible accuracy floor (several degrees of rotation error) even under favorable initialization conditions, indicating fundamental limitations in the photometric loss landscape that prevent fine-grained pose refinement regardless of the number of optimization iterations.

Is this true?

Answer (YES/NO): YES